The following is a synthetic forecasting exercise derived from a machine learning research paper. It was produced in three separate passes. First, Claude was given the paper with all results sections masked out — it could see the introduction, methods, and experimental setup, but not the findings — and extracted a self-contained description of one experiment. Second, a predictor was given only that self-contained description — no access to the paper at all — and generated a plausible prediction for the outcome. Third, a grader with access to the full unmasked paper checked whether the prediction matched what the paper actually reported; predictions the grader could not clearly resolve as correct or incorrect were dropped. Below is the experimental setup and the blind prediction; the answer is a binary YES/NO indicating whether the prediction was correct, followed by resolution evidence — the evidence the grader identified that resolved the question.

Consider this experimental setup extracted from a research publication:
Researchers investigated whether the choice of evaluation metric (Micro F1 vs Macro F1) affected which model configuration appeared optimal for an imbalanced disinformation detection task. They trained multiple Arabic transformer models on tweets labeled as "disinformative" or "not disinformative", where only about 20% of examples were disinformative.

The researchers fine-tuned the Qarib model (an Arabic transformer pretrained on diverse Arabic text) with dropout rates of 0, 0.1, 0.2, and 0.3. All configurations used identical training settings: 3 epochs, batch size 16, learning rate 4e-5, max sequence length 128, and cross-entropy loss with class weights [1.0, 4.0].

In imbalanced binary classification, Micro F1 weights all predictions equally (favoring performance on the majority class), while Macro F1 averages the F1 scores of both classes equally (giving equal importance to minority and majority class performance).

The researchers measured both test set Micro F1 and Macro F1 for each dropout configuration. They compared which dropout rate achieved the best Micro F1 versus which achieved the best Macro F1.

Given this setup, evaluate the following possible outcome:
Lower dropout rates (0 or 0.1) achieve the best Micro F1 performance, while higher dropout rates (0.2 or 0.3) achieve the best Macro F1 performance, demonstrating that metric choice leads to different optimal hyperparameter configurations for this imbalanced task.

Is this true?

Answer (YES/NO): NO